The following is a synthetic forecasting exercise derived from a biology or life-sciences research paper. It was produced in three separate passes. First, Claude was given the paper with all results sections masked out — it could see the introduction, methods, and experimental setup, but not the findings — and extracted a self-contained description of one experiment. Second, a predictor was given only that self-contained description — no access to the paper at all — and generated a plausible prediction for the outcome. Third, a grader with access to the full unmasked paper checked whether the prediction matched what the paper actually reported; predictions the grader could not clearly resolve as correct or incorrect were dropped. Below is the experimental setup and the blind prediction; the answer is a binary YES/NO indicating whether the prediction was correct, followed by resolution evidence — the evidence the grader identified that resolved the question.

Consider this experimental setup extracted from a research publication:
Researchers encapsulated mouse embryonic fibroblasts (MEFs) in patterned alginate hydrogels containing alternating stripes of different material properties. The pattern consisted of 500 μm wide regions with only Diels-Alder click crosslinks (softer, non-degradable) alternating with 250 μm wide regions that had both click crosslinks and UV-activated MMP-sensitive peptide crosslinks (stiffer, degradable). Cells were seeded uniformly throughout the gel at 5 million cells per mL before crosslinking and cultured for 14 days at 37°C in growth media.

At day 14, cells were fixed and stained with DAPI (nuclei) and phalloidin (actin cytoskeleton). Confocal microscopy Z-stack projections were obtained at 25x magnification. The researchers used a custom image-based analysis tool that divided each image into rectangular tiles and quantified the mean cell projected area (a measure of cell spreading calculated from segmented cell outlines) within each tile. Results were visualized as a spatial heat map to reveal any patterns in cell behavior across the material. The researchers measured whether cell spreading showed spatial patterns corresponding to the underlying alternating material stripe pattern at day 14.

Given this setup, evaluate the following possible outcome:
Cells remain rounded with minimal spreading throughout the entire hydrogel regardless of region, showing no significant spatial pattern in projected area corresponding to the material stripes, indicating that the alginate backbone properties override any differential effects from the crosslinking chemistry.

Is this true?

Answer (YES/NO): NO